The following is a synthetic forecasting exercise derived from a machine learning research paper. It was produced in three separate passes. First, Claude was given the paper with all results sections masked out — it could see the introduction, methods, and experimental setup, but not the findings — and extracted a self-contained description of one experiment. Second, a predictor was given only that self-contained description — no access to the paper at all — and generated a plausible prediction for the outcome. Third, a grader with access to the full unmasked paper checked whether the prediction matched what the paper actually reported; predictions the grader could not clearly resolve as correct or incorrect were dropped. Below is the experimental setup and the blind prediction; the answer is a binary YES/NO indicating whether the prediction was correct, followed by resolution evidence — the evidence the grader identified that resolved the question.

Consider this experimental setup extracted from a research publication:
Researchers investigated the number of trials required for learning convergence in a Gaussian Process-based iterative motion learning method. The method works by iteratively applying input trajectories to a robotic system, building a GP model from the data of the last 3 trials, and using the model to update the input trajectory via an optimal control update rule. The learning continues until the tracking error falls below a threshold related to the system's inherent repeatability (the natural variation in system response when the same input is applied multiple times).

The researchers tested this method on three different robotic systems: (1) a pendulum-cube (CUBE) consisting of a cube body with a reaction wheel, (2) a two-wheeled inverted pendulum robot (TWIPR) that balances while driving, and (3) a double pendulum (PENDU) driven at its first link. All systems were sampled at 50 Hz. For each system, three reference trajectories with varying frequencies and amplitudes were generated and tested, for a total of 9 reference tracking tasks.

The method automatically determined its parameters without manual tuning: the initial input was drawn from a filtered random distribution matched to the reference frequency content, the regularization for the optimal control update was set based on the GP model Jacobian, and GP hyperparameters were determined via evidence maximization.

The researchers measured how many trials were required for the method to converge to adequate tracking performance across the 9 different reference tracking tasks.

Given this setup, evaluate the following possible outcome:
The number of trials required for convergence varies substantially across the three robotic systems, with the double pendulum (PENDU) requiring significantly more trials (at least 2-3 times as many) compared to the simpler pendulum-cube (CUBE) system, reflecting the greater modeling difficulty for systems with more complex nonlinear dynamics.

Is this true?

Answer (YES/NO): NO